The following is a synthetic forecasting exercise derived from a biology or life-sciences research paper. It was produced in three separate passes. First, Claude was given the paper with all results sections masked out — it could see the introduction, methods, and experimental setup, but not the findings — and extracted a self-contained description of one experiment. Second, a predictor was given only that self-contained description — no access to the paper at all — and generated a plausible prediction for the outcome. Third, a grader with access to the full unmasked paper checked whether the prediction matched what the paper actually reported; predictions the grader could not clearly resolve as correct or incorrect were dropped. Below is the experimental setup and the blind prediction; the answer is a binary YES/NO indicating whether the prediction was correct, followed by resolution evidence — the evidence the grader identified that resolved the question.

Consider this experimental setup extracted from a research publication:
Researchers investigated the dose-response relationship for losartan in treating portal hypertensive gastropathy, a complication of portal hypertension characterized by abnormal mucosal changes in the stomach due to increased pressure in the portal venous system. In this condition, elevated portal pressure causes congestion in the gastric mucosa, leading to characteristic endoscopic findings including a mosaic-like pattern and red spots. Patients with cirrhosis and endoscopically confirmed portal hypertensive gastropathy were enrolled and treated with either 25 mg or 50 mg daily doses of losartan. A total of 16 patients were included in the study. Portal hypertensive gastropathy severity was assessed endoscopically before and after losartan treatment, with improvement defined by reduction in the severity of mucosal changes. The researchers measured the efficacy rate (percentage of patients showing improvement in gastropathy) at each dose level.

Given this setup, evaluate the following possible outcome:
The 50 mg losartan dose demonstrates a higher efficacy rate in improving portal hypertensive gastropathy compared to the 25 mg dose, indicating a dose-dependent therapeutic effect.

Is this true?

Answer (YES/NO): YES